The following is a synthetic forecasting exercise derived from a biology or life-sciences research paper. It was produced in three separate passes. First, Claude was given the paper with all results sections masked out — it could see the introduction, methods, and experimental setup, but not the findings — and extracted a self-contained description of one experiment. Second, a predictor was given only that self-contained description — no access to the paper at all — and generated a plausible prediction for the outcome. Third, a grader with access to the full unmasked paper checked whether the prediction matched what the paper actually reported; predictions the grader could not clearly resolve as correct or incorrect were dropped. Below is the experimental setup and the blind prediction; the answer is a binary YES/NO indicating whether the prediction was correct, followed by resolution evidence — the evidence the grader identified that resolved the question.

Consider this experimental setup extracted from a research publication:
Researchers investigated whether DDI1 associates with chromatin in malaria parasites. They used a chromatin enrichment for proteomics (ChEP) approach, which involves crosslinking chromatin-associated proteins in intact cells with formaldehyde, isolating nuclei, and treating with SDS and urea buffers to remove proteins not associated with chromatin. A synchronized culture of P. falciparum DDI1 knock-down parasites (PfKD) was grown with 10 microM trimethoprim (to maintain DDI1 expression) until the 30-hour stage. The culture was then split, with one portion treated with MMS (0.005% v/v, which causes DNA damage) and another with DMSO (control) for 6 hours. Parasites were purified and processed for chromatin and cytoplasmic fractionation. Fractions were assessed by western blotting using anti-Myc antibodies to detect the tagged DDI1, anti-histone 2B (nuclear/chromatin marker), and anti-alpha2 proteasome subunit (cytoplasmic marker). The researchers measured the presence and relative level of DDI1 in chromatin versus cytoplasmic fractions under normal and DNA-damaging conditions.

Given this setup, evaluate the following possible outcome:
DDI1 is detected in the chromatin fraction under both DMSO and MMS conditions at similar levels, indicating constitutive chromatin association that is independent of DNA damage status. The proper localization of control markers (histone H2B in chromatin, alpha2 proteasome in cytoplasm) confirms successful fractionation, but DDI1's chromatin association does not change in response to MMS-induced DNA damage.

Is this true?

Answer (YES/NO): NO